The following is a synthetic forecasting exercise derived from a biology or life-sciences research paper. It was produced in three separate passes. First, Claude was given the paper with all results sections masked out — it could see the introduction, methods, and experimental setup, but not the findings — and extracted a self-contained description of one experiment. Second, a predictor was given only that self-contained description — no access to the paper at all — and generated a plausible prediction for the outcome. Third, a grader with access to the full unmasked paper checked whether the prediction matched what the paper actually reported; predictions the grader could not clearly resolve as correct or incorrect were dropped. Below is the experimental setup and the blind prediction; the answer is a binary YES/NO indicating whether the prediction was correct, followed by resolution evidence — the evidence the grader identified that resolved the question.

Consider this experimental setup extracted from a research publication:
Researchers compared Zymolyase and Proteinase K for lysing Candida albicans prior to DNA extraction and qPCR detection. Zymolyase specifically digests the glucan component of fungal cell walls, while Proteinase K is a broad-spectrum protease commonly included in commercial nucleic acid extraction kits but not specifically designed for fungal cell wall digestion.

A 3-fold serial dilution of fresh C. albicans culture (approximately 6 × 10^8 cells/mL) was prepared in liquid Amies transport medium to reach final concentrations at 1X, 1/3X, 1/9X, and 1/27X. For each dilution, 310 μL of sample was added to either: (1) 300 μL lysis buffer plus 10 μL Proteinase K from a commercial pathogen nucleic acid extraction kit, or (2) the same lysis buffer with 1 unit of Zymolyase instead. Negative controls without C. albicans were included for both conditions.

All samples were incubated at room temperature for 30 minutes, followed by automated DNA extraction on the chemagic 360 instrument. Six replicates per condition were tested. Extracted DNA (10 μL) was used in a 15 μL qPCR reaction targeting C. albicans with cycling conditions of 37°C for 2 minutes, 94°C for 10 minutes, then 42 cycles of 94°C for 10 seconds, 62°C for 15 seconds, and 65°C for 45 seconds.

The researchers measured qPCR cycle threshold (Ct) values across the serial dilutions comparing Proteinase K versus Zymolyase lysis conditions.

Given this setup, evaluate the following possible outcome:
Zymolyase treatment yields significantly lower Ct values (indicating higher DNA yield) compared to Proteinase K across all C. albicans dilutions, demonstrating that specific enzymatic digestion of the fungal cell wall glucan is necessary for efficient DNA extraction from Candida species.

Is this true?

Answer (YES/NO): NO